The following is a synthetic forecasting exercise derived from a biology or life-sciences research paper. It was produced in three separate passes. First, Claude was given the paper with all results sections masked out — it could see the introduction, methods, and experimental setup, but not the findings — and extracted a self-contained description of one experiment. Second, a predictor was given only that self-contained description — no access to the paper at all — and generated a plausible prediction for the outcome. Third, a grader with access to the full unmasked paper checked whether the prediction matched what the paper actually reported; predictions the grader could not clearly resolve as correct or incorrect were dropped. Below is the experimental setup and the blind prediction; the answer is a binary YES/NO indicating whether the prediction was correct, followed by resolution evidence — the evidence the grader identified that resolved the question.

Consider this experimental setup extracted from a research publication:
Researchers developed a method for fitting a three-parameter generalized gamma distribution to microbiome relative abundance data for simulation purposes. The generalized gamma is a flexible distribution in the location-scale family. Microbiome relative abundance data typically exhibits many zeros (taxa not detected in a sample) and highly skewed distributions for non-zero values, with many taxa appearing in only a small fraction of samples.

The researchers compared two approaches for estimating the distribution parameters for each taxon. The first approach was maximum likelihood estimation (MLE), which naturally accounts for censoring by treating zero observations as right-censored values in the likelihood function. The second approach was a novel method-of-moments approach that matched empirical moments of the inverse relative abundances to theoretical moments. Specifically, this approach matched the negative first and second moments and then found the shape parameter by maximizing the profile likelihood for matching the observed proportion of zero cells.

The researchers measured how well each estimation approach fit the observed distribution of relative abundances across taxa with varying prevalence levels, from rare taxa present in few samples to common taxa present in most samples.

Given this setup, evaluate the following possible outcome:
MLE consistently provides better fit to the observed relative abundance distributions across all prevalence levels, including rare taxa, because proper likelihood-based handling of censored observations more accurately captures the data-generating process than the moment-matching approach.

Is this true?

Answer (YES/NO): NO